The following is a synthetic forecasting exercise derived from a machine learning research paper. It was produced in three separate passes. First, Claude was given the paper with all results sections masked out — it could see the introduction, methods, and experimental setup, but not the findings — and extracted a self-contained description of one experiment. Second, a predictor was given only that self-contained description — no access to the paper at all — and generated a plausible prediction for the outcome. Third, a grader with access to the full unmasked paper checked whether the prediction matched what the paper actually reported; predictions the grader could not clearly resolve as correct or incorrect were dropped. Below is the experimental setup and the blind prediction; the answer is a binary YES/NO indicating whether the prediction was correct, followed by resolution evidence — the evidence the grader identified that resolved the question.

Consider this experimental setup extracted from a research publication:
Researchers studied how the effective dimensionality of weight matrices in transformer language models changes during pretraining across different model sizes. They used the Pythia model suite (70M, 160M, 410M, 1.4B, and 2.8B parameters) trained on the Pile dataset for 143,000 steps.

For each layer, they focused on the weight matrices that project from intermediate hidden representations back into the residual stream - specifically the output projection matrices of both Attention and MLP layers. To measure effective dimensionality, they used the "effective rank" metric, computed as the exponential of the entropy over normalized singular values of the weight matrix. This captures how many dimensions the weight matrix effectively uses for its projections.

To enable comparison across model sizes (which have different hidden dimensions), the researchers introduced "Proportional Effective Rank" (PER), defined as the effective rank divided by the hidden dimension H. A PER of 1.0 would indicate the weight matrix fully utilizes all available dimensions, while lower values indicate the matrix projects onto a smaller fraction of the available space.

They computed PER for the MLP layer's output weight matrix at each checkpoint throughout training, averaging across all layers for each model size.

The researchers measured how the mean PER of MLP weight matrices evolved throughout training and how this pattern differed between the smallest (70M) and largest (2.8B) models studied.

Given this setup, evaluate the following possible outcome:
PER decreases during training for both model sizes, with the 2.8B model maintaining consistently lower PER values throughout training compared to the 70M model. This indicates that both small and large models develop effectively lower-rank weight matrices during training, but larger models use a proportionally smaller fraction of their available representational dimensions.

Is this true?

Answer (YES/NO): NO